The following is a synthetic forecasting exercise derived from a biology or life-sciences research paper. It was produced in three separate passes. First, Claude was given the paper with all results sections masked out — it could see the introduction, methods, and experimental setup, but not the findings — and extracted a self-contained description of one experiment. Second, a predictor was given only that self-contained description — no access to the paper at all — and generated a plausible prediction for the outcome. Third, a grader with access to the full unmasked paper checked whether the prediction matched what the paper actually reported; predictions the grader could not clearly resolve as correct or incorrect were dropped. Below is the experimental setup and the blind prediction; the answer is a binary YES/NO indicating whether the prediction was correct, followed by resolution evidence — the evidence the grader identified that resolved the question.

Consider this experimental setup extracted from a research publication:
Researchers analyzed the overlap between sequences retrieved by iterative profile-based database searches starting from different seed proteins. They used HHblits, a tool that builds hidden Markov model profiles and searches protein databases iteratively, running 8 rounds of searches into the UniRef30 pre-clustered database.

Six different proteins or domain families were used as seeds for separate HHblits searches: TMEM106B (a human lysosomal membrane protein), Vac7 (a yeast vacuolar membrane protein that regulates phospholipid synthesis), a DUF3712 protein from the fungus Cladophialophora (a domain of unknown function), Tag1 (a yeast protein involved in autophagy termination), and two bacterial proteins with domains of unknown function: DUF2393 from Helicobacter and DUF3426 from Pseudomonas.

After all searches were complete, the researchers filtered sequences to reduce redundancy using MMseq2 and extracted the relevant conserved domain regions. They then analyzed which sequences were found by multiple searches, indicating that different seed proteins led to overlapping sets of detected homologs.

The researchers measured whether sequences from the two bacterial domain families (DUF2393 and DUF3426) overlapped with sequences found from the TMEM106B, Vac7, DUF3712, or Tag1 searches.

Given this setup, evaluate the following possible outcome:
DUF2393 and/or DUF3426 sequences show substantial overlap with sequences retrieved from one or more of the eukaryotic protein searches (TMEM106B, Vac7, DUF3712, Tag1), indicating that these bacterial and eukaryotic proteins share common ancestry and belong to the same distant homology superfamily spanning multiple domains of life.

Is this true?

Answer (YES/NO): NO